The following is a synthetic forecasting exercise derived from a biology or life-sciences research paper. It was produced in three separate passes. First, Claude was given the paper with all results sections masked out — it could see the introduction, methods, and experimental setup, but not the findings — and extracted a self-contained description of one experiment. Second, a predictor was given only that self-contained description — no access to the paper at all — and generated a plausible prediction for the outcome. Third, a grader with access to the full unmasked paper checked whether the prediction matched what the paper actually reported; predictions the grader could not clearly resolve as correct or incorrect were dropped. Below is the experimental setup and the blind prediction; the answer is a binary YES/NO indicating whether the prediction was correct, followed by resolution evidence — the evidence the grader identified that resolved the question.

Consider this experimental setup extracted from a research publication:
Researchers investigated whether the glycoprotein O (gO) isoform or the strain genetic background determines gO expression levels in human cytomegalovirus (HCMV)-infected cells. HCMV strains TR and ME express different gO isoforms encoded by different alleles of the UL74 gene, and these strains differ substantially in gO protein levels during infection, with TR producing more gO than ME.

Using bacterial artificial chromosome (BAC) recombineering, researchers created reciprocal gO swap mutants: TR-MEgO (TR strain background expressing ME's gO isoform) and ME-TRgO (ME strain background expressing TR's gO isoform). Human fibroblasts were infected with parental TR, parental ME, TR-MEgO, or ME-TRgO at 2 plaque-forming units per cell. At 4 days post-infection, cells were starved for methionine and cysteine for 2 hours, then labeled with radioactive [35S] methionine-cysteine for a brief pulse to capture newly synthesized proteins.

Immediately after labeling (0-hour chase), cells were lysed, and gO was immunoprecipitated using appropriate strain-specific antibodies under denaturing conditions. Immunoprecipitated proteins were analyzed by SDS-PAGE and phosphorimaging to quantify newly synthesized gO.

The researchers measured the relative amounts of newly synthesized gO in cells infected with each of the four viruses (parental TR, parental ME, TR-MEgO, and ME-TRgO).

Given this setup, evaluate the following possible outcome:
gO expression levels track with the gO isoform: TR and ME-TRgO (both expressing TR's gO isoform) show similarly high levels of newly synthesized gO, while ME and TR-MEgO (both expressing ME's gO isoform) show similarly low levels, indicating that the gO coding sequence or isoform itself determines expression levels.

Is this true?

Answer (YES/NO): NO